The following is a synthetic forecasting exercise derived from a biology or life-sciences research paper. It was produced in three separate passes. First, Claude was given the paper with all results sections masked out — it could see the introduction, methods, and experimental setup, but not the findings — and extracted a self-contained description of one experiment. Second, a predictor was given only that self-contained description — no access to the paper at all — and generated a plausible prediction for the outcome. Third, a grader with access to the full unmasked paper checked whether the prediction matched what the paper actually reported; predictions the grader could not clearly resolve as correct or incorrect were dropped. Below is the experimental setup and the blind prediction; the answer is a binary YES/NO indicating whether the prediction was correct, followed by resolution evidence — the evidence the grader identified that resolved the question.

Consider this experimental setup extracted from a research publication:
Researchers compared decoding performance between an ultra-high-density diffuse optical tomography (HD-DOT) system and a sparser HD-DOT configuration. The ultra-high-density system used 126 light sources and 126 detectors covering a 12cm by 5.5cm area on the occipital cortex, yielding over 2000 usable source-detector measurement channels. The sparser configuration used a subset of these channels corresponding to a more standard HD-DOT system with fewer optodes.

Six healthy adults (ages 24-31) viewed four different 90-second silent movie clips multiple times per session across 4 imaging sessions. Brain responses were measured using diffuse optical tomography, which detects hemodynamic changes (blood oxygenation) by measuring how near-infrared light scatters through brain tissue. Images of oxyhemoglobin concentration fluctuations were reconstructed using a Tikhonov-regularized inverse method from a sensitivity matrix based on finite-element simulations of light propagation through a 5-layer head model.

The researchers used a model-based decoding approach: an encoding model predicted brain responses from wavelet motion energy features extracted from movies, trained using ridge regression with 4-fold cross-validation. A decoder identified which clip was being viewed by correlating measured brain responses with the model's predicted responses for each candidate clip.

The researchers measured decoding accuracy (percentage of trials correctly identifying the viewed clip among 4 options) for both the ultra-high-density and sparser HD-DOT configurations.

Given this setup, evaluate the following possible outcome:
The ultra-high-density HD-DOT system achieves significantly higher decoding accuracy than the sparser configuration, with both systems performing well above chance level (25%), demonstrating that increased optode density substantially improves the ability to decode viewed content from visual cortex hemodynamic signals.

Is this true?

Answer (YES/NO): NO